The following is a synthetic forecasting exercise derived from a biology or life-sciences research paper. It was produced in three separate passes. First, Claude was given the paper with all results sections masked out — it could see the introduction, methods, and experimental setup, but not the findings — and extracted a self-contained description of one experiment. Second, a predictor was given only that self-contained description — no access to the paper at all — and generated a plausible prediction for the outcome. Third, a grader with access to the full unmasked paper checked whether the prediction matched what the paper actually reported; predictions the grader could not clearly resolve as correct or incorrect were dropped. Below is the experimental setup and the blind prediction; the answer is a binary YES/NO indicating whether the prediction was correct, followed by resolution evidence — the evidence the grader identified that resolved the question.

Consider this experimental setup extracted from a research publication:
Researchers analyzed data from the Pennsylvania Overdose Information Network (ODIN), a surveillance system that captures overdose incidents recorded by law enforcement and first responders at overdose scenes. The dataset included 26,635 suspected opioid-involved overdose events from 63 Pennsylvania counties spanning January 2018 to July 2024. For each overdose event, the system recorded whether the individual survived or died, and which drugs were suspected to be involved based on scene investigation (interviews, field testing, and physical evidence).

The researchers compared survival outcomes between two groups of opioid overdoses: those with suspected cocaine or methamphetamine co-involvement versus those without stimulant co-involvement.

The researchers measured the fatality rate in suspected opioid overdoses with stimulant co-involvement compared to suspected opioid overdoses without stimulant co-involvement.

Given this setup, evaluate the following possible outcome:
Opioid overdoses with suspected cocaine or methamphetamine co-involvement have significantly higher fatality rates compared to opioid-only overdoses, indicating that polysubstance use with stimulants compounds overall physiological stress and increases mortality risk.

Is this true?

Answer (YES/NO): YES